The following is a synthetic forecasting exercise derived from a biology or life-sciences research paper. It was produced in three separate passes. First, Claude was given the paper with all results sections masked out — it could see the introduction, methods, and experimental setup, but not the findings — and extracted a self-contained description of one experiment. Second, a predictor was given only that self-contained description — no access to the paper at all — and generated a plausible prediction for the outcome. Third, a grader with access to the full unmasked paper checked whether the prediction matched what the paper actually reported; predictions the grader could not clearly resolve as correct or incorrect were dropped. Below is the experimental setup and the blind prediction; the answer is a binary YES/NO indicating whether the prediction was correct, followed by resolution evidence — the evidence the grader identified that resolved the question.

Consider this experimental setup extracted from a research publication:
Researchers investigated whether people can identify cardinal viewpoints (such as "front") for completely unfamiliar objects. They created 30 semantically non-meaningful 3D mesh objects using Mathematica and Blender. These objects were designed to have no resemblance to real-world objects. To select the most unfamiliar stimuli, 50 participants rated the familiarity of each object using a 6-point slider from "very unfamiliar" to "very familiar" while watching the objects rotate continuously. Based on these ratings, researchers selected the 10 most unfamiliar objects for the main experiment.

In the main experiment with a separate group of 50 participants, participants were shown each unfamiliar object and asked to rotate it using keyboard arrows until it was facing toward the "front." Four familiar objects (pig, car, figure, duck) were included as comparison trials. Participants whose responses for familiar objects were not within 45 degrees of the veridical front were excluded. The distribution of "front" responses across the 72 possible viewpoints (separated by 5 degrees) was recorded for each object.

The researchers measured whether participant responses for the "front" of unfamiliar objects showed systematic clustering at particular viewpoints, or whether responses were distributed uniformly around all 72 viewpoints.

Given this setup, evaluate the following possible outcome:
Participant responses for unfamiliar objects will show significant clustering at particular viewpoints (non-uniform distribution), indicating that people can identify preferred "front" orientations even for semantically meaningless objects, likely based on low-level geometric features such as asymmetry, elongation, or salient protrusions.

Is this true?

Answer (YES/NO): YES